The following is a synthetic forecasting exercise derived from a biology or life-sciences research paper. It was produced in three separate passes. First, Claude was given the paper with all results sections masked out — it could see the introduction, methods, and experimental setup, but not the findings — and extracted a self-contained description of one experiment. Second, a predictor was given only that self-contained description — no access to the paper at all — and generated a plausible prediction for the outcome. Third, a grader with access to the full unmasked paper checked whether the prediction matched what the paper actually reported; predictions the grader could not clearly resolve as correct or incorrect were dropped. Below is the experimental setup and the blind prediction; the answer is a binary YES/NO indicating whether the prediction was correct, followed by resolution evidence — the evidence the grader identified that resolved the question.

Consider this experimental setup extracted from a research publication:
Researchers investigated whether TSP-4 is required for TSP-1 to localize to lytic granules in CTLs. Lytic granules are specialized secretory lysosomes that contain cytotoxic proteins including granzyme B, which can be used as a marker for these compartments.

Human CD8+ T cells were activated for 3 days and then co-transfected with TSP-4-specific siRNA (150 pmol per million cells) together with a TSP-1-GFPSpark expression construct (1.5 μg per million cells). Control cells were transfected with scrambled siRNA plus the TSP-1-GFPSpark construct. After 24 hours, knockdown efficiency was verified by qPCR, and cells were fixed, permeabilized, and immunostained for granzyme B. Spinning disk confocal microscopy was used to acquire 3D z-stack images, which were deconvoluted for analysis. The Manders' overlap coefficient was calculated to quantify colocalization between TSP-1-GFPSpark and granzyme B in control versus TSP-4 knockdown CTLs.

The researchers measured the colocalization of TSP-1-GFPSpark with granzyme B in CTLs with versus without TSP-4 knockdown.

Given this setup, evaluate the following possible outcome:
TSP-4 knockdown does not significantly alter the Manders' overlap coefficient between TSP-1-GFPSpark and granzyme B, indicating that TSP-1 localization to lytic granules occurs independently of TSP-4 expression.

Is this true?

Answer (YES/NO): NO